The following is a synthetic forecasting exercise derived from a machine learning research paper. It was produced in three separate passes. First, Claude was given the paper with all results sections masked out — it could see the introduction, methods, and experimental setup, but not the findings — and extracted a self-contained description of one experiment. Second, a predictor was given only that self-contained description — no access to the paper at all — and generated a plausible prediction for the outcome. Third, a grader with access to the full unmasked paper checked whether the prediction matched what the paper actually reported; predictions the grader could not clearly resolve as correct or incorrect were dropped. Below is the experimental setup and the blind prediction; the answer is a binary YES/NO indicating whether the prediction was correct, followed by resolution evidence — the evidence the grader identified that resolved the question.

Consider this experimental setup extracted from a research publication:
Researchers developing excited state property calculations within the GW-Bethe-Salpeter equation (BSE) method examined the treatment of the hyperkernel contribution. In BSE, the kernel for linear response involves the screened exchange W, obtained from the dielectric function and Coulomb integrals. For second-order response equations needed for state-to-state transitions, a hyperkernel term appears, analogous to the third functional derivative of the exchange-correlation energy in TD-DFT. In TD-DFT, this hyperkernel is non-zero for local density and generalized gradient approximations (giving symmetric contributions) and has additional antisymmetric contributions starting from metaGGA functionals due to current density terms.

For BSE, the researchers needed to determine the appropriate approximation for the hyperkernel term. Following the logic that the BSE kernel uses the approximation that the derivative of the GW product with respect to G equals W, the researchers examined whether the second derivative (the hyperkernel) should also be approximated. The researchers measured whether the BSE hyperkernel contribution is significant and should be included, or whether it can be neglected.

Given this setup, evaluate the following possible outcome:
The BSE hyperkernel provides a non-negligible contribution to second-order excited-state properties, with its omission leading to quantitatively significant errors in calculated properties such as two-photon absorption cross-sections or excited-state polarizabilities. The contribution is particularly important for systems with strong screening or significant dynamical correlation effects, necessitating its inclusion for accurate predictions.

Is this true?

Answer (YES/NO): NO